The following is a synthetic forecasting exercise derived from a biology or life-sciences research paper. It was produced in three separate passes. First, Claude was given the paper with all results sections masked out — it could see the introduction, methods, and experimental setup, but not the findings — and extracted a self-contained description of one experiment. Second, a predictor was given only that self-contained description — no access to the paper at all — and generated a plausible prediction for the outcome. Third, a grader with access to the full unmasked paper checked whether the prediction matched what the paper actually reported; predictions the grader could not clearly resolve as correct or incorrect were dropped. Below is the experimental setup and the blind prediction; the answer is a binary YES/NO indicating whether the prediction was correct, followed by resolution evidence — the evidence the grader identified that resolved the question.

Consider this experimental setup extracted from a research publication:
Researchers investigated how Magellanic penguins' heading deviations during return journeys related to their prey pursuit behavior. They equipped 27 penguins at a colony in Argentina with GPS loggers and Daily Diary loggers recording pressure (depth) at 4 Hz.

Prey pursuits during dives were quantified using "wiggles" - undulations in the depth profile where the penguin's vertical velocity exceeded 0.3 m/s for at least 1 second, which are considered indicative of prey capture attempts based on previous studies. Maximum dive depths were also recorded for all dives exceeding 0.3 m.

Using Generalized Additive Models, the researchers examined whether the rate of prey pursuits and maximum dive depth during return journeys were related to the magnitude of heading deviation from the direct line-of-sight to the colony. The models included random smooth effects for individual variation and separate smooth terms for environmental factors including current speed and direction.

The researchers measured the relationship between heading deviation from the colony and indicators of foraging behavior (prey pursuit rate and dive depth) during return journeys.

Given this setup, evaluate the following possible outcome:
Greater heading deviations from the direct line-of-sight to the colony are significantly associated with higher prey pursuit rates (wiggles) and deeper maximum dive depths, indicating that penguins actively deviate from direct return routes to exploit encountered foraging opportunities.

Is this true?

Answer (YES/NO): YES